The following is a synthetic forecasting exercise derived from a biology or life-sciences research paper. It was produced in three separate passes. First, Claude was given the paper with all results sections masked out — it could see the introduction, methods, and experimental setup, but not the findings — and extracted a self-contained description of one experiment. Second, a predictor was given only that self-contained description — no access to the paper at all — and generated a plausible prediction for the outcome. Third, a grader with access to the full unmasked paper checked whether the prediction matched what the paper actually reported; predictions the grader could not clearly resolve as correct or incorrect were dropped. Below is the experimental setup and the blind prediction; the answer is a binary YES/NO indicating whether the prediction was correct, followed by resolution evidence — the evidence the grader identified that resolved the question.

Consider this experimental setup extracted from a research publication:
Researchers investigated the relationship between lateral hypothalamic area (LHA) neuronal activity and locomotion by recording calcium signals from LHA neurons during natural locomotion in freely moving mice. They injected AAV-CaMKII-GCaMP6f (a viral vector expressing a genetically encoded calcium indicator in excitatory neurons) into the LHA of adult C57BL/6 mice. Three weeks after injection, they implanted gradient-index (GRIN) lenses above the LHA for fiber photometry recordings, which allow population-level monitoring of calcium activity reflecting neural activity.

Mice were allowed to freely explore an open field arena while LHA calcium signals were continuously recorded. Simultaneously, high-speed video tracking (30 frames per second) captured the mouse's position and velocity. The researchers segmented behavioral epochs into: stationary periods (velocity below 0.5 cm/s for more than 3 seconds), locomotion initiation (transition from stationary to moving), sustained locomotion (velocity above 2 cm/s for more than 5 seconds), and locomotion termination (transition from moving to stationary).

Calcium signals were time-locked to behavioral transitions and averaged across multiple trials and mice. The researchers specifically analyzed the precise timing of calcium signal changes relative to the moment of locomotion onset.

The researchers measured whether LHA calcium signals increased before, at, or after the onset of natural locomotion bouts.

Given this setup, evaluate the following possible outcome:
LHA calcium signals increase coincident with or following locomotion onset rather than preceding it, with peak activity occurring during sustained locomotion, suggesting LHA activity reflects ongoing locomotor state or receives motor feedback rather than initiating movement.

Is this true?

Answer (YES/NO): NO